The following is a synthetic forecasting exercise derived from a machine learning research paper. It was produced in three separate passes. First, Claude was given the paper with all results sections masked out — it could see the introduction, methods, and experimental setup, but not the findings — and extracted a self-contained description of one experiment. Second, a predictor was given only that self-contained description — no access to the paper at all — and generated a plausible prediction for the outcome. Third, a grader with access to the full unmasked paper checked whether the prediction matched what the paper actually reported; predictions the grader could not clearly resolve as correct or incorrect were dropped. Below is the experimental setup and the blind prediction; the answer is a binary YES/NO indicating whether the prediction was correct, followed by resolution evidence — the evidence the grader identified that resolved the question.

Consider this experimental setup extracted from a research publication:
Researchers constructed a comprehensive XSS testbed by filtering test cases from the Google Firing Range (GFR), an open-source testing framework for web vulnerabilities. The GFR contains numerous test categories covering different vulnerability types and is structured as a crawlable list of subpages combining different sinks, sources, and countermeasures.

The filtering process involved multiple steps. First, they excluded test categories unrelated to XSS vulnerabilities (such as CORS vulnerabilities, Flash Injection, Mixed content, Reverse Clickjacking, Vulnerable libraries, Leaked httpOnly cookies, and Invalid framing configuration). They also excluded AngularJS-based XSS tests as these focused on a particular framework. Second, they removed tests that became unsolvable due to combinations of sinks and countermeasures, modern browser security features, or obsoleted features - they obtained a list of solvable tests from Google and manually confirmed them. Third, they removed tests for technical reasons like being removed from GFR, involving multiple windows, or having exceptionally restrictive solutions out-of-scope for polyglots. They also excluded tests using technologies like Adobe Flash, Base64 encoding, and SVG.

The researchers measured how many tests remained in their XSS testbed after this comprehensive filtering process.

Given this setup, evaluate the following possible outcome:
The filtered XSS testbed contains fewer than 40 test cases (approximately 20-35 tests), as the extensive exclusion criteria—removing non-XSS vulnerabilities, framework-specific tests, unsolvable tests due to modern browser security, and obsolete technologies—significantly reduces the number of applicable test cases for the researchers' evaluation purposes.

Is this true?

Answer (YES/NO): NO